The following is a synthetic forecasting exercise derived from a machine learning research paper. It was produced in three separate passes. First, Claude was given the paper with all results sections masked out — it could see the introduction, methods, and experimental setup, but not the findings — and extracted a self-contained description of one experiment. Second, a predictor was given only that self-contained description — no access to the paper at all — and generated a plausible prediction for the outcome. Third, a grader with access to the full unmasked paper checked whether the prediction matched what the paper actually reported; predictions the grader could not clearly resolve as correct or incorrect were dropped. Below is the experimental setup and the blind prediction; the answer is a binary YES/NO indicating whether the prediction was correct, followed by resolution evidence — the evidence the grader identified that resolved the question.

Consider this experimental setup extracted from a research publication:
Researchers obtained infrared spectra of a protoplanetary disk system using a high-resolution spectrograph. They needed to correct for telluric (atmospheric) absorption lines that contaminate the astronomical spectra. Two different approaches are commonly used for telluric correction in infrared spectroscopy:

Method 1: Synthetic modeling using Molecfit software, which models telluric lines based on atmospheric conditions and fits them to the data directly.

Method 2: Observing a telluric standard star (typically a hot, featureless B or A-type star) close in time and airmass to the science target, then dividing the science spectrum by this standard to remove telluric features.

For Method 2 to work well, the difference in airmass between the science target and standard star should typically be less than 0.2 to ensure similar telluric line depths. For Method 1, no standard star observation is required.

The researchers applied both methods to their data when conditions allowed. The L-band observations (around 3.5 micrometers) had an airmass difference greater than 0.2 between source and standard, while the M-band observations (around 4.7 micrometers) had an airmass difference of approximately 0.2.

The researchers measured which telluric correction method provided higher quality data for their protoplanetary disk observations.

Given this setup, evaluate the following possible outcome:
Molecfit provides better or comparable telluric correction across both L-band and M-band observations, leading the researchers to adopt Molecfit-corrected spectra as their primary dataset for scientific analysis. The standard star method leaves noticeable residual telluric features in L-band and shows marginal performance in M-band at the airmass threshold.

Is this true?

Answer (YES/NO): NO